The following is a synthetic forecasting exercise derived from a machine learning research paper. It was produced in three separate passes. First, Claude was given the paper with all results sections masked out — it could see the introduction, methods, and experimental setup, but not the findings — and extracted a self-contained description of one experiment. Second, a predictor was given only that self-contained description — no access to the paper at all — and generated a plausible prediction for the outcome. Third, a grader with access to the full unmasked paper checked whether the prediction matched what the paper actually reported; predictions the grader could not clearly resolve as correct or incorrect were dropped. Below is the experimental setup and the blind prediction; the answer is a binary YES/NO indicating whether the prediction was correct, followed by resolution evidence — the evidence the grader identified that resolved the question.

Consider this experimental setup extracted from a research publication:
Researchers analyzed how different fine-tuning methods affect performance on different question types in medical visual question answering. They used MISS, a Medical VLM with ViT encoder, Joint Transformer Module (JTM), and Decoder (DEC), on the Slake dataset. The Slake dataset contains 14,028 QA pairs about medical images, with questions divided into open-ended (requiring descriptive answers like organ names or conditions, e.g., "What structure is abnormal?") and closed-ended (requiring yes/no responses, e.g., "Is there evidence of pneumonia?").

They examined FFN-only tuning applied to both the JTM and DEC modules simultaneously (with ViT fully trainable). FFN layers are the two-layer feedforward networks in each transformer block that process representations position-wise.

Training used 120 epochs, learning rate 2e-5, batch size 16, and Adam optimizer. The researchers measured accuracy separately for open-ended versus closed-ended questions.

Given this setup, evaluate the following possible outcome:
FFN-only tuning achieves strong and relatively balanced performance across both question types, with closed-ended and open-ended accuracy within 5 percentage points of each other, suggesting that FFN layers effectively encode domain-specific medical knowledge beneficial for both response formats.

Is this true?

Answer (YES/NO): NO